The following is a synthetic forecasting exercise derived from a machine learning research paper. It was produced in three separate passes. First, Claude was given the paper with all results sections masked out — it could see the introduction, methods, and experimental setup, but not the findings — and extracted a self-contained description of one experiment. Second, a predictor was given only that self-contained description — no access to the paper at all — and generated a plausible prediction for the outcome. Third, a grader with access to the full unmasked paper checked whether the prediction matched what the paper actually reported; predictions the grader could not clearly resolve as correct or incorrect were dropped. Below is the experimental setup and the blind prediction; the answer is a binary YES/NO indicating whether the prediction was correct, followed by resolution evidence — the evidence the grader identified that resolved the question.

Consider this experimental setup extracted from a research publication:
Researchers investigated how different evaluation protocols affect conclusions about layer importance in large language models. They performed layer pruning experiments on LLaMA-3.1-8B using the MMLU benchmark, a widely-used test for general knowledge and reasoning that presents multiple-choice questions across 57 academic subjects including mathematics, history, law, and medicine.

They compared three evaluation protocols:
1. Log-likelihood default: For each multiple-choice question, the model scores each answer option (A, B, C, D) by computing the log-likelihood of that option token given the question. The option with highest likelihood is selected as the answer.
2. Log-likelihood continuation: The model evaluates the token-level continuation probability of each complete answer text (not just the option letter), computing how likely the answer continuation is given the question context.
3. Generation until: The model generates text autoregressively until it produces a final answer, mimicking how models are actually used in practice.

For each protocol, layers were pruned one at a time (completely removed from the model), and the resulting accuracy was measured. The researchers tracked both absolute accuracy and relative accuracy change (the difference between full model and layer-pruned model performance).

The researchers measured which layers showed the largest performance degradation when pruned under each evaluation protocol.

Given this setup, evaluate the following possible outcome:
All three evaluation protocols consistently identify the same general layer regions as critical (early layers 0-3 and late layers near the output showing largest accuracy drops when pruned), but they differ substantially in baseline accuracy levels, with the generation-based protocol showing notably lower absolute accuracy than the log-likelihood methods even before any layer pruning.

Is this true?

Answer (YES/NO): NO